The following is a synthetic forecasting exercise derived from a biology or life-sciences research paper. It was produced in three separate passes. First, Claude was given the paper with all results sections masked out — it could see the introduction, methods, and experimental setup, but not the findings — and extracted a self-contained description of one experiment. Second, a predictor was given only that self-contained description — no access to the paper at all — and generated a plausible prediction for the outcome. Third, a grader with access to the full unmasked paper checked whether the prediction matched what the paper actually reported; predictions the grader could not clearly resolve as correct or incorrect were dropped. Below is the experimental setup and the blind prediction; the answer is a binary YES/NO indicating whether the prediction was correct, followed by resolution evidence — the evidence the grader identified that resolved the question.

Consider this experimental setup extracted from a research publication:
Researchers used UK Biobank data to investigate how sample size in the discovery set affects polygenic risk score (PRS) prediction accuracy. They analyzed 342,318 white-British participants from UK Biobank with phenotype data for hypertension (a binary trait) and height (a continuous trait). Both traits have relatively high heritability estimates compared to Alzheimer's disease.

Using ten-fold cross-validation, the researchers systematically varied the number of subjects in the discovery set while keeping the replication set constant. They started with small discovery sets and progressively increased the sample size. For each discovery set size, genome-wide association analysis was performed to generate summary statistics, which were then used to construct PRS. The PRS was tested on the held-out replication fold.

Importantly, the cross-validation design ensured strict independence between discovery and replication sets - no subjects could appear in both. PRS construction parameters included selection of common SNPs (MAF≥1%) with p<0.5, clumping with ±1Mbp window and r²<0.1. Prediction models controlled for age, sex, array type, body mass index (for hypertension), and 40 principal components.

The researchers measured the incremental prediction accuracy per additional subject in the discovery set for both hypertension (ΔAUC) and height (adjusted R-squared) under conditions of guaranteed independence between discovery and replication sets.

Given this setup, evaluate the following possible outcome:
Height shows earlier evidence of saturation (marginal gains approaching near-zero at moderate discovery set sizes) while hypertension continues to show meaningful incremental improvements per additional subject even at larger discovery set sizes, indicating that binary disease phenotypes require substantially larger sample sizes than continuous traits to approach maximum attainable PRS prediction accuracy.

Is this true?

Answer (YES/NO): NO